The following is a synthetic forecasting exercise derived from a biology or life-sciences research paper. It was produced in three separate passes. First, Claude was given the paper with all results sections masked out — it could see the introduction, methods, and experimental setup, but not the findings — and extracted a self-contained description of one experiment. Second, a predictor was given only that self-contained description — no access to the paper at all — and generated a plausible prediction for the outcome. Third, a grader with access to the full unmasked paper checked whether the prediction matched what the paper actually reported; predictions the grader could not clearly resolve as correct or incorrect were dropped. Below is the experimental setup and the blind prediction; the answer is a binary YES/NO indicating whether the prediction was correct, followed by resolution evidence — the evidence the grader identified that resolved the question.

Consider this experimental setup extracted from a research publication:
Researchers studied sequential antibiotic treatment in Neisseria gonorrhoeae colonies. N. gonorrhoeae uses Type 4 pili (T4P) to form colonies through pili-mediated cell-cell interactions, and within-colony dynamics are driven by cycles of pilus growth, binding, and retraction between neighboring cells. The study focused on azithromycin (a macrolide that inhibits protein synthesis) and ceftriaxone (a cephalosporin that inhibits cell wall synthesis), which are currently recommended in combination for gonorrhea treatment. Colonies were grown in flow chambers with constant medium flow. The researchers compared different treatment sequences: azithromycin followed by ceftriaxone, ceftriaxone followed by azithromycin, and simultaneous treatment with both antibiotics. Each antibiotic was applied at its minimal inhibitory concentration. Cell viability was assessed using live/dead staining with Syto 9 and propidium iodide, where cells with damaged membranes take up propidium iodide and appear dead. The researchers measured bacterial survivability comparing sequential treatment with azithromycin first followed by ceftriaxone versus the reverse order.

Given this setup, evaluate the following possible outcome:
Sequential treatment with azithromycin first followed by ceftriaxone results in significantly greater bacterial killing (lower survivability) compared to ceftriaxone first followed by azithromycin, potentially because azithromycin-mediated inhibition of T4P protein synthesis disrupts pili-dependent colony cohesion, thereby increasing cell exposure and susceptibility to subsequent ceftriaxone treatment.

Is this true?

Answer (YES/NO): NO